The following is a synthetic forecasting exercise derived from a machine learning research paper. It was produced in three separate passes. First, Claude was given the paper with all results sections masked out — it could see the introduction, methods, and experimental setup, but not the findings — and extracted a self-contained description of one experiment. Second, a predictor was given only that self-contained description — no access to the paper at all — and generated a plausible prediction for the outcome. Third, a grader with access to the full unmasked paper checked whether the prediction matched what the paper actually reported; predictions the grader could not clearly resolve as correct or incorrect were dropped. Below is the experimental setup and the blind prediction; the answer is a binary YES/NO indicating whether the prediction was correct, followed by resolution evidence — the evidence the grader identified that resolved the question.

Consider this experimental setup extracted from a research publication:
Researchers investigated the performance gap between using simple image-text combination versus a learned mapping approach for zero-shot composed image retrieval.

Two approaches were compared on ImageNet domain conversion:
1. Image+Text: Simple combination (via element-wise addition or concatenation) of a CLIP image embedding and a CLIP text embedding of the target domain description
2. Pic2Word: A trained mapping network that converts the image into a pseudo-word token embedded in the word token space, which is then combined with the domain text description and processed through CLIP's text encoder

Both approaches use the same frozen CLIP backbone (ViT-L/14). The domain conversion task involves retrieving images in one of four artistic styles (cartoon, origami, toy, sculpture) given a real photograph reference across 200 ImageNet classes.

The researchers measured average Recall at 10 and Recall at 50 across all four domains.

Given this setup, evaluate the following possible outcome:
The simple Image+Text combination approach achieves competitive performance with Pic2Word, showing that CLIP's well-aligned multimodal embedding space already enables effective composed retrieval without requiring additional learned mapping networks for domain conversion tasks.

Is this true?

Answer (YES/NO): NO